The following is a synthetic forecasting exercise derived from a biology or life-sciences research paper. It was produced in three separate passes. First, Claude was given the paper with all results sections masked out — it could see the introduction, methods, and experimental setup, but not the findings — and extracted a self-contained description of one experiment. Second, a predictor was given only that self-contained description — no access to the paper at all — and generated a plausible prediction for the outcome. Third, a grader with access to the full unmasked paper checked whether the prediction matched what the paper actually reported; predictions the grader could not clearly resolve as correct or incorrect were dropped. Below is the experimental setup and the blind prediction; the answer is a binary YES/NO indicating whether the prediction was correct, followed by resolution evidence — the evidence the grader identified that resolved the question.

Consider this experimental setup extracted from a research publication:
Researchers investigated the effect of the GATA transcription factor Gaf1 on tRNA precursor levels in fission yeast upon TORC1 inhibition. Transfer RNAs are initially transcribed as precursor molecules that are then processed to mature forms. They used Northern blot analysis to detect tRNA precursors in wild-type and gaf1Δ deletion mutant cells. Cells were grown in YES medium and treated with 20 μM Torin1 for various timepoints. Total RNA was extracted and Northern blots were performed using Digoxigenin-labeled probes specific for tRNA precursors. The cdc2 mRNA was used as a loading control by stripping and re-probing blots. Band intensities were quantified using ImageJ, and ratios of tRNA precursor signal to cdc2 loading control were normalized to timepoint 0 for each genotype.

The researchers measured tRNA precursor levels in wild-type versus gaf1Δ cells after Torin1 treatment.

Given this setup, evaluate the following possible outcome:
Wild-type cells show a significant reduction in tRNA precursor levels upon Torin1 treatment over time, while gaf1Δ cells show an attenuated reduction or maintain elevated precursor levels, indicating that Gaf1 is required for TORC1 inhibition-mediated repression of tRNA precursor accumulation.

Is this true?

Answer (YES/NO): YES